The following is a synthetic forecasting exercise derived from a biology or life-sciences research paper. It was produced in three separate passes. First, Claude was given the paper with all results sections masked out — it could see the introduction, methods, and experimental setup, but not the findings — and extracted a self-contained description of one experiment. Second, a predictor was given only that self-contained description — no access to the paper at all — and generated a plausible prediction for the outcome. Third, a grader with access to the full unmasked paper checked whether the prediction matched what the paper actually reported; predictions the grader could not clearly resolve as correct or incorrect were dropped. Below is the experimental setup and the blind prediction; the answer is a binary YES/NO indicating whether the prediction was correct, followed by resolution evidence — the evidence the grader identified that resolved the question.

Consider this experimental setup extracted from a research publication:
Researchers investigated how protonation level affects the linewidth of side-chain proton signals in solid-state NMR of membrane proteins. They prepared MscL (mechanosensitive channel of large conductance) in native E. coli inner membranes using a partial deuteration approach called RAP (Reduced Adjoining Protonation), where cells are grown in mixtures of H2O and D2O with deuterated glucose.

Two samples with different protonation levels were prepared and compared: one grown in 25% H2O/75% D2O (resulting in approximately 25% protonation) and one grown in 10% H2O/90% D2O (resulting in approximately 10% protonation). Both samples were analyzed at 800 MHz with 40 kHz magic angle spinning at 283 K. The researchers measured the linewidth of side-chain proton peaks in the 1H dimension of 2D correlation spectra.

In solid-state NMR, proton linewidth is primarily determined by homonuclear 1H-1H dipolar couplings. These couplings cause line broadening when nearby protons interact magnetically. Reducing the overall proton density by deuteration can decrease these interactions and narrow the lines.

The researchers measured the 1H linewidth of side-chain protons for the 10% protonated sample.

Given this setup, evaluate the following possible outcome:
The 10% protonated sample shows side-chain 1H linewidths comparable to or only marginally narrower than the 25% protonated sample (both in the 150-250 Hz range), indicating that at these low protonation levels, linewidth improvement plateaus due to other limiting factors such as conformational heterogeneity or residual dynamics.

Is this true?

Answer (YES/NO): NO